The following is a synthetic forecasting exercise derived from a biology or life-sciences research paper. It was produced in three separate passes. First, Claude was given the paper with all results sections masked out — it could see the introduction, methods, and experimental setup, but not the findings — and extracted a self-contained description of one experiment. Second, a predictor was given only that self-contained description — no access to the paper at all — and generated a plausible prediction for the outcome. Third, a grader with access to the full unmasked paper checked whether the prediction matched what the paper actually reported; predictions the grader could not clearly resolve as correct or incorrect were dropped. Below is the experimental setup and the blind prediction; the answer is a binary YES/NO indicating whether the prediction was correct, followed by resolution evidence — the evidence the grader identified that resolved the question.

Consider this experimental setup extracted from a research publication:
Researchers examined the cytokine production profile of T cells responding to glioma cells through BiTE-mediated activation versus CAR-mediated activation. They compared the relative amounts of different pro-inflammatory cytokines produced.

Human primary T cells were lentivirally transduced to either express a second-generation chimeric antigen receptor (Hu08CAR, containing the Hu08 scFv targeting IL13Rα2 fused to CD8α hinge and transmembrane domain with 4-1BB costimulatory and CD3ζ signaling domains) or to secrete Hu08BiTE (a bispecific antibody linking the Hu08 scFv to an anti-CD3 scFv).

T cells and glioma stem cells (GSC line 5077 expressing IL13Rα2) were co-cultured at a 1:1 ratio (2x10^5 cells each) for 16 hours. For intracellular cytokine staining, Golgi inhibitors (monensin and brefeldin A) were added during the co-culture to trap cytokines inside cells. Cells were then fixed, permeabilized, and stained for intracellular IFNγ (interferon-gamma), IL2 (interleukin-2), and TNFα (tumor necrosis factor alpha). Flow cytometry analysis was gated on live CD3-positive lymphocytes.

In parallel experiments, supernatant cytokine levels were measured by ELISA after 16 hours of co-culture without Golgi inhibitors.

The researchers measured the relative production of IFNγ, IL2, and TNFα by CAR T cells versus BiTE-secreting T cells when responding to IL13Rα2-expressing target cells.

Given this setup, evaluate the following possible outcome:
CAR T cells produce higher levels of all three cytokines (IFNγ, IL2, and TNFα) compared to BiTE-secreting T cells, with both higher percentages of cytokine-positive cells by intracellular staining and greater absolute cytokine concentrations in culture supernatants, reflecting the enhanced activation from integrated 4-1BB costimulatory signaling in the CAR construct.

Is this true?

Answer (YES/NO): NO